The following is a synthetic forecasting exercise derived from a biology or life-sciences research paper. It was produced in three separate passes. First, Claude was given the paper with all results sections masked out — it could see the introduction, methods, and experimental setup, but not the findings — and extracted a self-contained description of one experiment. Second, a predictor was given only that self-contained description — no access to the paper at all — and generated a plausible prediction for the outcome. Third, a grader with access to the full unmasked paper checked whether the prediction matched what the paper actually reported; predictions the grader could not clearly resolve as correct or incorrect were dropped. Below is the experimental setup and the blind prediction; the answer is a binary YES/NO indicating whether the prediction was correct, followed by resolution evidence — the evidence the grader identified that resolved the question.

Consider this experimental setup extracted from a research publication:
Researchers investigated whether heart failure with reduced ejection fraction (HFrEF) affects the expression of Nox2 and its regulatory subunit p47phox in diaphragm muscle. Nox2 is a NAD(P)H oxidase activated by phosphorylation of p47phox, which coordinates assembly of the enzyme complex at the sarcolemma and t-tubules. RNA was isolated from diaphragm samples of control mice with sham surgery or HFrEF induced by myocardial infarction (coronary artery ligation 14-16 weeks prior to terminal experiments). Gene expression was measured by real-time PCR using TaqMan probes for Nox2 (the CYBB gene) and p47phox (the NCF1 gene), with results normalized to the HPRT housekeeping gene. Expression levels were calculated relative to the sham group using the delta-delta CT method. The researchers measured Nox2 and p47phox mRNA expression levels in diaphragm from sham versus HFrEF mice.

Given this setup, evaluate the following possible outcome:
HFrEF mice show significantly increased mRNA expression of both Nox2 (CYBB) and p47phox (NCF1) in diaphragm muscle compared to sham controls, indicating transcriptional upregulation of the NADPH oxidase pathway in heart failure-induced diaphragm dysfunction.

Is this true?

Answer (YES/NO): NO